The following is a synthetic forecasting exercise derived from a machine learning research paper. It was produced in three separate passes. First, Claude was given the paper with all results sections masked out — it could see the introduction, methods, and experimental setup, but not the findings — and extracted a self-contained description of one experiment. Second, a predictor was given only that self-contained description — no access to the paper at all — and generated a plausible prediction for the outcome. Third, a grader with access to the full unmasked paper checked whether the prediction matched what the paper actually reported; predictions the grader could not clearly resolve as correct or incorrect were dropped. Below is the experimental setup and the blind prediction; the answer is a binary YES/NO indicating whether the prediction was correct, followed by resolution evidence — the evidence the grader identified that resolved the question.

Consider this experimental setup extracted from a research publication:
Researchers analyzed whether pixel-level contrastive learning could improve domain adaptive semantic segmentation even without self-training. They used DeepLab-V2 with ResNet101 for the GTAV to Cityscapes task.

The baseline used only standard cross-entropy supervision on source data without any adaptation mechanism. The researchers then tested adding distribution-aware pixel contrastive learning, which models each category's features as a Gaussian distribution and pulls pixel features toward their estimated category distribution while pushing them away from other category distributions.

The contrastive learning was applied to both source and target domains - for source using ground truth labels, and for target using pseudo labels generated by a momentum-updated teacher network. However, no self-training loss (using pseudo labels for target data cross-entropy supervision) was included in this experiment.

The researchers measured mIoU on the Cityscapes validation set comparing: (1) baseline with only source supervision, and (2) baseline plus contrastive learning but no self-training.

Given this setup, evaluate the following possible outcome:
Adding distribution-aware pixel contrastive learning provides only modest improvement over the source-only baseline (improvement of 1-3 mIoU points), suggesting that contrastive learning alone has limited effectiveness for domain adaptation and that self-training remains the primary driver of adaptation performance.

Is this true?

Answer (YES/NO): NO